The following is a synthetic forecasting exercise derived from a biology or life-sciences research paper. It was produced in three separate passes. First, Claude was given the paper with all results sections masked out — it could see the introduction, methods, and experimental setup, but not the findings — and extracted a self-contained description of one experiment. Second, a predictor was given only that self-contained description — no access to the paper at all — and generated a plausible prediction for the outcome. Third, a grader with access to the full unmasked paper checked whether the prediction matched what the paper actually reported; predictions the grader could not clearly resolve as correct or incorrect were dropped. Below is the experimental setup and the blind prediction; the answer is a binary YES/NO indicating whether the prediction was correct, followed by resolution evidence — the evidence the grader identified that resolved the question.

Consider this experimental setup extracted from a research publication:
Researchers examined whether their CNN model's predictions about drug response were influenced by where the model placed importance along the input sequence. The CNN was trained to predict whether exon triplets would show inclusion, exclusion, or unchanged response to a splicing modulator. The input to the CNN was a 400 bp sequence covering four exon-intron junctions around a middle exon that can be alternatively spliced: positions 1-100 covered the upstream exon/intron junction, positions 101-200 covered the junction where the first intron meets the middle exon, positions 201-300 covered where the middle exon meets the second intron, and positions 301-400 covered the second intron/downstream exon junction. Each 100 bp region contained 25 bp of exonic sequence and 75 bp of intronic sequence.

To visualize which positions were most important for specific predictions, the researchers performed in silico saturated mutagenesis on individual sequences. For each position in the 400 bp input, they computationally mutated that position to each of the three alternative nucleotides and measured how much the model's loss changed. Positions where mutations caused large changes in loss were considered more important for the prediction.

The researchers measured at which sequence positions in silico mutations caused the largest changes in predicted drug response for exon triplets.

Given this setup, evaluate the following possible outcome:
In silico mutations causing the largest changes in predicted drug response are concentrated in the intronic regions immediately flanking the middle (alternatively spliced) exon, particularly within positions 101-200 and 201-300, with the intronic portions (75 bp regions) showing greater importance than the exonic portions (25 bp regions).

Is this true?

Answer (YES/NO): NO